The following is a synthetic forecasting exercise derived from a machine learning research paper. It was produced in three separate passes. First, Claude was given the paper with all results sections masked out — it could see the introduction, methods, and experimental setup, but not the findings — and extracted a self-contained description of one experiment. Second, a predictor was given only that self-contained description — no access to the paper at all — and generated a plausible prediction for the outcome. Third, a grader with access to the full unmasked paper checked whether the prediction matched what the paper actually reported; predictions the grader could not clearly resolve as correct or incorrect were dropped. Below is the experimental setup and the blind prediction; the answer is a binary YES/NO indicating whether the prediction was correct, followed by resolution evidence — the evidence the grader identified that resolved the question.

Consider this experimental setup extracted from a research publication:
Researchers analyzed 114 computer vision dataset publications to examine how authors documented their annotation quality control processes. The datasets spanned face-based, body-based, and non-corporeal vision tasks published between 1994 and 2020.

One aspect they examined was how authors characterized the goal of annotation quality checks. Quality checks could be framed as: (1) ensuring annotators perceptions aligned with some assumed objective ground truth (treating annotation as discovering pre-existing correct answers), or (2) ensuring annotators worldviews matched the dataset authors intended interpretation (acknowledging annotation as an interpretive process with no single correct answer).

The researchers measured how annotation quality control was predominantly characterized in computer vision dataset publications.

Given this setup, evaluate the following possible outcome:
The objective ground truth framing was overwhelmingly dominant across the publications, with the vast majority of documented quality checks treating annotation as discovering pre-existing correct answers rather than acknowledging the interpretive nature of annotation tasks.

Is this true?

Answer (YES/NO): YES